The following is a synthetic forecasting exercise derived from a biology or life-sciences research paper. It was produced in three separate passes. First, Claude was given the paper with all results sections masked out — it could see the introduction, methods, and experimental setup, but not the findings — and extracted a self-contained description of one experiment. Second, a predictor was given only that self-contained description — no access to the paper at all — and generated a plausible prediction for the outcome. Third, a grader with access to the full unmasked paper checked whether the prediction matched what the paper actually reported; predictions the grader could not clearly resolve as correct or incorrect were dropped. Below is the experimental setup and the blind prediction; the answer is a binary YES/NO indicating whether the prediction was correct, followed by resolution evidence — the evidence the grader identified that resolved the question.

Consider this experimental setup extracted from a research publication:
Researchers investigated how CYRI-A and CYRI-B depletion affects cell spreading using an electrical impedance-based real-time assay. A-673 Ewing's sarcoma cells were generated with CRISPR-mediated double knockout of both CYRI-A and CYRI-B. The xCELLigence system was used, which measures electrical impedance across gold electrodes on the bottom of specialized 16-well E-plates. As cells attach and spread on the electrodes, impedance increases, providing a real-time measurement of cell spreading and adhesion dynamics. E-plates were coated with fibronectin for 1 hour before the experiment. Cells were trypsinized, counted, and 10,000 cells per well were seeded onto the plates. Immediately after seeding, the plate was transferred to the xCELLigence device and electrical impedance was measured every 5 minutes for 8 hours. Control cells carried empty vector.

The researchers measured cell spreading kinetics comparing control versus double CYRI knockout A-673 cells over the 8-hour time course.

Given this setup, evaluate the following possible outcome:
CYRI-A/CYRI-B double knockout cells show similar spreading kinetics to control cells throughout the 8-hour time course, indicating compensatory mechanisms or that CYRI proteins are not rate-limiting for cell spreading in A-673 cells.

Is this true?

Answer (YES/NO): NO